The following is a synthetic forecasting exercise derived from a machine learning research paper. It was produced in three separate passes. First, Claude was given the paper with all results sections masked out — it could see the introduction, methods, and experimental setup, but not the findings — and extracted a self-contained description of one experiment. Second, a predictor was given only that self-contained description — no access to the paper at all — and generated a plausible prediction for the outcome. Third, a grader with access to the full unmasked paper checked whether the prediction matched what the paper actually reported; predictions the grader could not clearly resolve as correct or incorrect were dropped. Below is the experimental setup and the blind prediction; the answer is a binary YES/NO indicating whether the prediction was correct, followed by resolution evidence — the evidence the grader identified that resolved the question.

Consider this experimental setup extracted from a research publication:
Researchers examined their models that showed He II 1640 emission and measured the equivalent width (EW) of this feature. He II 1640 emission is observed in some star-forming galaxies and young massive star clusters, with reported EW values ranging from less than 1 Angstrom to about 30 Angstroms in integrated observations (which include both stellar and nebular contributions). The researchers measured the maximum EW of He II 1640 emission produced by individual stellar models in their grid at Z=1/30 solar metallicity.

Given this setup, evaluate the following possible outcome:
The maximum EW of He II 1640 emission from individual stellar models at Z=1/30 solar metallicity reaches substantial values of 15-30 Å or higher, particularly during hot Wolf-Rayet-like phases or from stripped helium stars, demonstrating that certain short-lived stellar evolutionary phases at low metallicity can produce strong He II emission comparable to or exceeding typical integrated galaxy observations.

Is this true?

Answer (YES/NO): NO